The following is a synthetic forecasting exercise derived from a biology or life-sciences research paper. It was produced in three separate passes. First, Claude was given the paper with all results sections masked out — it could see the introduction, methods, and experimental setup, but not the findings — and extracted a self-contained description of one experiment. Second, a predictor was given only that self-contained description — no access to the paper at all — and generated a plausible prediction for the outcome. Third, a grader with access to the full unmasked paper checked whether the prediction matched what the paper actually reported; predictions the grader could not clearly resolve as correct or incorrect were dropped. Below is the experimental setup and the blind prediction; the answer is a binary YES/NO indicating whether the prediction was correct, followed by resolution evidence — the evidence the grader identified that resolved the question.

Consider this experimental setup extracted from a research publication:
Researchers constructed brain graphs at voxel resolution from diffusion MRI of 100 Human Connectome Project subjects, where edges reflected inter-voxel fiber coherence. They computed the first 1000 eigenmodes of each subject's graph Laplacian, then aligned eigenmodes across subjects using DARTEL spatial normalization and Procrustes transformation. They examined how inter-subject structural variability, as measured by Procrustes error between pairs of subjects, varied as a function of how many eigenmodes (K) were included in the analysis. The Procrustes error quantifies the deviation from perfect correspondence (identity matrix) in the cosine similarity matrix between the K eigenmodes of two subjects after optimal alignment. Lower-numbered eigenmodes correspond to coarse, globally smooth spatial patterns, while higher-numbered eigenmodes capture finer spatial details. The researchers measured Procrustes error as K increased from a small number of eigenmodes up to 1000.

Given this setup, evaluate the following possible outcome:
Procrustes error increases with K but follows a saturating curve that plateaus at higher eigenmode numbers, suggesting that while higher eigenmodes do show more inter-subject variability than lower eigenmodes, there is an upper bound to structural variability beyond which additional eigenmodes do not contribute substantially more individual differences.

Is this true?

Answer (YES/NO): NO